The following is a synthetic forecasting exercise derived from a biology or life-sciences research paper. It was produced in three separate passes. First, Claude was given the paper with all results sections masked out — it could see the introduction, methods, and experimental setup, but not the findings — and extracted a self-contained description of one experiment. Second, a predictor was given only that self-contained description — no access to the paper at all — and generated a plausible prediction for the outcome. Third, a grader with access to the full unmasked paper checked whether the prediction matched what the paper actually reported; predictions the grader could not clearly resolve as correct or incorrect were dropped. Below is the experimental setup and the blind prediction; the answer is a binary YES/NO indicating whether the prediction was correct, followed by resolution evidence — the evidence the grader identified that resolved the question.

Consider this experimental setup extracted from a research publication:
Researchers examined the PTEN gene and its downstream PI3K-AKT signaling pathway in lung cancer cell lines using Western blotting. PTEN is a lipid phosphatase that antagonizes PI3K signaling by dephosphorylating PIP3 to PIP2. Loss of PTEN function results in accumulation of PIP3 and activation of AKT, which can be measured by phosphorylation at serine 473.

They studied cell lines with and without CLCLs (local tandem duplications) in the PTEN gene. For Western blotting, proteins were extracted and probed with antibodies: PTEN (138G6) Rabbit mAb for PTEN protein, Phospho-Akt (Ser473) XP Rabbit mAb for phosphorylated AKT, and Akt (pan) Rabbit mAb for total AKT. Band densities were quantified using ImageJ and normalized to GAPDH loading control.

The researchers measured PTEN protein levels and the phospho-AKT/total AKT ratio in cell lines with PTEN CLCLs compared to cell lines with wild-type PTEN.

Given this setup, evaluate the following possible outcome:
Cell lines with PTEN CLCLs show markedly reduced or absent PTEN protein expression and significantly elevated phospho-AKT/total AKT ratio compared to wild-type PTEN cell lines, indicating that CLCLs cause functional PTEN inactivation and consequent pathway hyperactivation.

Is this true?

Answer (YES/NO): YES